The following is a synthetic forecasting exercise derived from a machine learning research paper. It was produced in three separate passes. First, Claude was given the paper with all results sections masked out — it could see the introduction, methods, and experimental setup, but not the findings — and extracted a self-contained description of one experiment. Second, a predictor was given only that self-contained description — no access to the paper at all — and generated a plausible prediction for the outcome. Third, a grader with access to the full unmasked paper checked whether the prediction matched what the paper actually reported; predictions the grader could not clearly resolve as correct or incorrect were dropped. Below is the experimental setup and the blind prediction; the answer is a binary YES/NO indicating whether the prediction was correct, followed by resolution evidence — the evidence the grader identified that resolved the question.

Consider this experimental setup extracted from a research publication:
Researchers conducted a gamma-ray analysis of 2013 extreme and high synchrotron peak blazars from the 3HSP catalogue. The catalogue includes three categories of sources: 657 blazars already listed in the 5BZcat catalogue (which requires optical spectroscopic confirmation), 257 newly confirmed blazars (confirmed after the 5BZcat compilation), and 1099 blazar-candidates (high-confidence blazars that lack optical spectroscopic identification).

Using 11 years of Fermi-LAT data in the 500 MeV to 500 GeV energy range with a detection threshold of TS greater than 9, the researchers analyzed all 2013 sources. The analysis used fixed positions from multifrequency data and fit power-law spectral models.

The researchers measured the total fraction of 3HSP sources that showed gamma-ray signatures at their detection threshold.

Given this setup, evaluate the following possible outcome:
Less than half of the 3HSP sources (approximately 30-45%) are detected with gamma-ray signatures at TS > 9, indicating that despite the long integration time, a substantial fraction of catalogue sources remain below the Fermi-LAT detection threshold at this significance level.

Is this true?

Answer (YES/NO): NO